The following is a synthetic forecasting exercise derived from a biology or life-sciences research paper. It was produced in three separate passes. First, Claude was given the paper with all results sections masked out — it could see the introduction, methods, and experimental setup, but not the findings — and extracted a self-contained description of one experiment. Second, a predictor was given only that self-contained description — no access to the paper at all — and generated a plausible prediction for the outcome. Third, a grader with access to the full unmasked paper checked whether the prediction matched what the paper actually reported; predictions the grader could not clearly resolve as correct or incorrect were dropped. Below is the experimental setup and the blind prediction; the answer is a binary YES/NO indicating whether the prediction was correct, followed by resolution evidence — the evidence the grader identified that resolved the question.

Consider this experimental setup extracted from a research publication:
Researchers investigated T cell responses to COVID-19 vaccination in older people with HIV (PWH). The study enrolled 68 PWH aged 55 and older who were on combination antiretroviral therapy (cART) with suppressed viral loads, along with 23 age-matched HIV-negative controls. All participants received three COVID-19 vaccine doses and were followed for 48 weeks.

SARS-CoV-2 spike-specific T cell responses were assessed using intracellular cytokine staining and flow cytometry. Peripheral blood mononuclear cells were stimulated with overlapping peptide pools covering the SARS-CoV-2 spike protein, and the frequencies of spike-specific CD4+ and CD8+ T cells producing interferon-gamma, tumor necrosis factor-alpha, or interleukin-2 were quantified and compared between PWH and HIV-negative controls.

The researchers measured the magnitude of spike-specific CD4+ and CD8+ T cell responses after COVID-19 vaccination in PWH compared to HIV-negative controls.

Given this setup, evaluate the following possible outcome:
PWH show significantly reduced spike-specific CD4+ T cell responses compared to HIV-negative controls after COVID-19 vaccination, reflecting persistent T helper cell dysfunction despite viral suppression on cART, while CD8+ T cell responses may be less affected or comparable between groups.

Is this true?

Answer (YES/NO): NO